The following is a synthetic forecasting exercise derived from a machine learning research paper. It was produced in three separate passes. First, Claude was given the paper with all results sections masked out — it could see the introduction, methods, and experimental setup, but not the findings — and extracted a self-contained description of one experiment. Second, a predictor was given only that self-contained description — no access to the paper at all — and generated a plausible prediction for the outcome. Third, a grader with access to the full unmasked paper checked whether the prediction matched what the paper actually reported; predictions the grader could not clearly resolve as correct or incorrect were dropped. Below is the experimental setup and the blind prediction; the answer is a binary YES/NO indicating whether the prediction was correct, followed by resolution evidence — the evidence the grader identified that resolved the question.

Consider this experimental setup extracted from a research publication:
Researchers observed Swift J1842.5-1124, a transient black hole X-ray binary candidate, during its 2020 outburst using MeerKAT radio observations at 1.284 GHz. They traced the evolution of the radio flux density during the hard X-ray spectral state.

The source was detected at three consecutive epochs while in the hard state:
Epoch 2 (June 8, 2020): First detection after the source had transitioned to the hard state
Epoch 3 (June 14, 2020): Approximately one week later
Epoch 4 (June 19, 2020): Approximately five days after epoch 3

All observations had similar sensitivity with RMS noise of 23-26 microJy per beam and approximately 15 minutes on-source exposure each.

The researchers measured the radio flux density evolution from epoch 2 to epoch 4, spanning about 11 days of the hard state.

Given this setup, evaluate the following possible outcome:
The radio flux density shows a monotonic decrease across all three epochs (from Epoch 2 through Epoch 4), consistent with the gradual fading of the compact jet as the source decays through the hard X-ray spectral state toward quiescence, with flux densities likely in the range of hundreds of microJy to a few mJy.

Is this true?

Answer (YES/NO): NO